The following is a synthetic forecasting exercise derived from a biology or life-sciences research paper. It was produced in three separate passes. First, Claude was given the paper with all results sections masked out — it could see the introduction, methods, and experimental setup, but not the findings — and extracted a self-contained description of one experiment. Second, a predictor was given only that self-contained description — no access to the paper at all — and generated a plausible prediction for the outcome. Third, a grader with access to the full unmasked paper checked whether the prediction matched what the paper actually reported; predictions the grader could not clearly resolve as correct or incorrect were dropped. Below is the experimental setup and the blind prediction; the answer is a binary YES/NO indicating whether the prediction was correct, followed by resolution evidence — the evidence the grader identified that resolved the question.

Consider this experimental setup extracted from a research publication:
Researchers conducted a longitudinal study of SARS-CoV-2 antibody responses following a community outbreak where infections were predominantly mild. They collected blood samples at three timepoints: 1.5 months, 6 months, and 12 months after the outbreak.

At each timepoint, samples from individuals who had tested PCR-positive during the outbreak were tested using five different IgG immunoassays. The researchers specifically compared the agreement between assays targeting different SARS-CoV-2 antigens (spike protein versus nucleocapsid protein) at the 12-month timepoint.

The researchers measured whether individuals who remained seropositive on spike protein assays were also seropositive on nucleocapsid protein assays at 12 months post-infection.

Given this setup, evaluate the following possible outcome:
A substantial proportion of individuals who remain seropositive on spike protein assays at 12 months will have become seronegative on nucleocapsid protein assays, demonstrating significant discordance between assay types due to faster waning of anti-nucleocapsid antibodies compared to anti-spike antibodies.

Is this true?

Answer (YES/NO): NO